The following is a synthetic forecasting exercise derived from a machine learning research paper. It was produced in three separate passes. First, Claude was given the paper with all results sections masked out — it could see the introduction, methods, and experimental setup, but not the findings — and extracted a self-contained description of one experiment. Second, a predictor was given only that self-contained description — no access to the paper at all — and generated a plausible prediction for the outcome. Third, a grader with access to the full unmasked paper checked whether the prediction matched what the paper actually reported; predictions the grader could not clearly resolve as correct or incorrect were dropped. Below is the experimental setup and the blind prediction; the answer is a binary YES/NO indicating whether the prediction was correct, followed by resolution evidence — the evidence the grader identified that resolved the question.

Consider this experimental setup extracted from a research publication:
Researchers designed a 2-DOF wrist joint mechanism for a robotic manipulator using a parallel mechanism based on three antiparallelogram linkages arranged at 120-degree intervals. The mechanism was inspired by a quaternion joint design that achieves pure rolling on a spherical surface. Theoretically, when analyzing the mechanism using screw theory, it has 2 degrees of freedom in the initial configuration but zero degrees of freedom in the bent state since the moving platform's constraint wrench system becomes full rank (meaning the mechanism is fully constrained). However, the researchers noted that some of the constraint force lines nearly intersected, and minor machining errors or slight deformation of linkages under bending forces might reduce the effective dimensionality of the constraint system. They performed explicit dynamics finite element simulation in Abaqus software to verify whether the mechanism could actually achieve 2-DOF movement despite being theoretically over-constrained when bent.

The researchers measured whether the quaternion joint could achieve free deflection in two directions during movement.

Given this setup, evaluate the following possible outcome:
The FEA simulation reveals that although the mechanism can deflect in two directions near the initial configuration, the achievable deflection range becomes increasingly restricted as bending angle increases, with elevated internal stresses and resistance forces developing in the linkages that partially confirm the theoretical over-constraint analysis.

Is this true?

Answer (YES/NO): NO